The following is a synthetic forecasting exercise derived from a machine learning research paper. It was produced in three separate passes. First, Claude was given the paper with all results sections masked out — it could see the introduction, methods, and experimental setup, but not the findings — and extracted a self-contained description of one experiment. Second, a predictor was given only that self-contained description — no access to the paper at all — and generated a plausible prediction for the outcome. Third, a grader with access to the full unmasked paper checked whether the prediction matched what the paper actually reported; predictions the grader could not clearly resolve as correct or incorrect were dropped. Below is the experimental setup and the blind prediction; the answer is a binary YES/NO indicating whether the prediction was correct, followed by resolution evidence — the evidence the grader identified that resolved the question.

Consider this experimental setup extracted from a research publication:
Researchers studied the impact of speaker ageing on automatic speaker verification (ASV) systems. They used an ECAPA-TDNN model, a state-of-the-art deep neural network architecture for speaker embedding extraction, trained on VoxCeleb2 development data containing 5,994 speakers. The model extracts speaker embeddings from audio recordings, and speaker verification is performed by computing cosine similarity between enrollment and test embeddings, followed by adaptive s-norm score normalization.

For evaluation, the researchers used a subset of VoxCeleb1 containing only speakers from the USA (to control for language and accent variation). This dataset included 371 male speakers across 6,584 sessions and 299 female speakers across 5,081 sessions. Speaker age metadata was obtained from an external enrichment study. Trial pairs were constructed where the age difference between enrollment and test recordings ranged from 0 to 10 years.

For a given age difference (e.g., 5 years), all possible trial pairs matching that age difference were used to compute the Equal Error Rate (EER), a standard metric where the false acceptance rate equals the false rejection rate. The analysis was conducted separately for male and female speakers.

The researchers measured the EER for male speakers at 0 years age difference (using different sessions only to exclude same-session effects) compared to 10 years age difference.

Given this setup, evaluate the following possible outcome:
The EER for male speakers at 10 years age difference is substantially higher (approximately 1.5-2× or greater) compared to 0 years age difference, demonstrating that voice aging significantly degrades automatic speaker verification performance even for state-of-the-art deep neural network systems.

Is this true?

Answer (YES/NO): YES